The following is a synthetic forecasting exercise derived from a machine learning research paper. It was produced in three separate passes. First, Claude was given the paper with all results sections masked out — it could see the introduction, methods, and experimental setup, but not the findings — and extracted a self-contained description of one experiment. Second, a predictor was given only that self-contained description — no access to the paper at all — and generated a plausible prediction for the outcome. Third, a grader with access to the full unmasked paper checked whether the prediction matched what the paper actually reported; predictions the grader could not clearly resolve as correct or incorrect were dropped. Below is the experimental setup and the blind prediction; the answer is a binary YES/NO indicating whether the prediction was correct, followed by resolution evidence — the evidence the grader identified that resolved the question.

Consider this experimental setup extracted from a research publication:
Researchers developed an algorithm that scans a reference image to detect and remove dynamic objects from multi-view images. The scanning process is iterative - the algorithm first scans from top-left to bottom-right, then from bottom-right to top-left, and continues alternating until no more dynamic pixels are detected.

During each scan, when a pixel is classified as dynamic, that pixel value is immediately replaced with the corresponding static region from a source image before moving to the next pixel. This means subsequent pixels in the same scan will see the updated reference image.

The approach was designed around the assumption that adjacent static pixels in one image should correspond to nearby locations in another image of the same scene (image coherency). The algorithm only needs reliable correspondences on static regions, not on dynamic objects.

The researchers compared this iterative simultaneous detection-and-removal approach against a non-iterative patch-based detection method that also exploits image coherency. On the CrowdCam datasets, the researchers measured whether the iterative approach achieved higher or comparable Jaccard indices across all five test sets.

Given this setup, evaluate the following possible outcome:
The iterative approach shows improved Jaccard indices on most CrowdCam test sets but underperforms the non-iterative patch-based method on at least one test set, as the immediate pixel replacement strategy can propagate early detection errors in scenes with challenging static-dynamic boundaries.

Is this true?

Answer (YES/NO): NO